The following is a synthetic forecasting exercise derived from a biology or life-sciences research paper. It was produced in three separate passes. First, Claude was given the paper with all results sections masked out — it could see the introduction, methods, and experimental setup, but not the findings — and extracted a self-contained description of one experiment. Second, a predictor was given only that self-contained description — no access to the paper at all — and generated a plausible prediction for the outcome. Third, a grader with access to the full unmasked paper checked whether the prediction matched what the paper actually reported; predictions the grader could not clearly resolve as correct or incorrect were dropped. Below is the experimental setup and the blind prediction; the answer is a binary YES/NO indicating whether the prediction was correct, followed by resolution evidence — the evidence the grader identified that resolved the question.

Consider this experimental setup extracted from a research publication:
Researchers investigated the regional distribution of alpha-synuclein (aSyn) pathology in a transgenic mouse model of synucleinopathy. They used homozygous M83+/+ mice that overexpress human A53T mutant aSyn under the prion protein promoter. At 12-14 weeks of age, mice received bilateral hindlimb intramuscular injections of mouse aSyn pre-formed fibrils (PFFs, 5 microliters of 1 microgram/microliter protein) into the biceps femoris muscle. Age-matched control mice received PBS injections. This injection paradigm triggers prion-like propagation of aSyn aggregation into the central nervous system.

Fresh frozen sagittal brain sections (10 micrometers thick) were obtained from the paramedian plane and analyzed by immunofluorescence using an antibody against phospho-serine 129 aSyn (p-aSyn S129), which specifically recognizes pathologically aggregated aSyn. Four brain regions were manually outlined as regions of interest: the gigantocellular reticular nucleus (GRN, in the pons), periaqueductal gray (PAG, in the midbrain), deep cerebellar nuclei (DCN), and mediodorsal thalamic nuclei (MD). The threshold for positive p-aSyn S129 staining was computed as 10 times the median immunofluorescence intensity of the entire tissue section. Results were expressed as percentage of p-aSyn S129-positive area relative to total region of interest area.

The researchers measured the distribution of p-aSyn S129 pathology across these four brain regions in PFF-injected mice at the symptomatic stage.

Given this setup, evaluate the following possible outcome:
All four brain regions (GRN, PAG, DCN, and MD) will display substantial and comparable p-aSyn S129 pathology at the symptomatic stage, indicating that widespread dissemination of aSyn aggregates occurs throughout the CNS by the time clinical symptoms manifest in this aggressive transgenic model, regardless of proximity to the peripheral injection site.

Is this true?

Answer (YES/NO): NO